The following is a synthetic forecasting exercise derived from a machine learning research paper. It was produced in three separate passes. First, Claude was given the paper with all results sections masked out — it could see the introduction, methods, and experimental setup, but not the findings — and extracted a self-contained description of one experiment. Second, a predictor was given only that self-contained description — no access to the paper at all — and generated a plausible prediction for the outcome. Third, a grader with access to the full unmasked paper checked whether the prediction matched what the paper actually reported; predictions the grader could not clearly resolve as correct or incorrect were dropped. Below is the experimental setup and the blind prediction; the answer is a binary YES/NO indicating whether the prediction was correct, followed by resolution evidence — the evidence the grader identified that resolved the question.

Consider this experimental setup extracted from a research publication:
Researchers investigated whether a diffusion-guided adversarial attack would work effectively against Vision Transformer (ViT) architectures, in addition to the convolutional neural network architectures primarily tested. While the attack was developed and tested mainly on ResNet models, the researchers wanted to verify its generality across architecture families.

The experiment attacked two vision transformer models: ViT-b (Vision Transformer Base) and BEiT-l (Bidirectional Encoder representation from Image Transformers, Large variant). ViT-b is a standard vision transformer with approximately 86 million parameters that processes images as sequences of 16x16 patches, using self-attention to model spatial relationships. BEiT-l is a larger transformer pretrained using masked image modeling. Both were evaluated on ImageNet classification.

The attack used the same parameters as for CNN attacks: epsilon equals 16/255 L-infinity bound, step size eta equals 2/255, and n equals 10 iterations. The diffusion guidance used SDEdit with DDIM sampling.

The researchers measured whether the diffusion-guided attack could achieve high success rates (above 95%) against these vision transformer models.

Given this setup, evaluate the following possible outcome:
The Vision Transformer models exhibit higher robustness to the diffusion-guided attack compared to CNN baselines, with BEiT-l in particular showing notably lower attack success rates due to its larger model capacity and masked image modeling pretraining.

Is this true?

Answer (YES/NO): NO